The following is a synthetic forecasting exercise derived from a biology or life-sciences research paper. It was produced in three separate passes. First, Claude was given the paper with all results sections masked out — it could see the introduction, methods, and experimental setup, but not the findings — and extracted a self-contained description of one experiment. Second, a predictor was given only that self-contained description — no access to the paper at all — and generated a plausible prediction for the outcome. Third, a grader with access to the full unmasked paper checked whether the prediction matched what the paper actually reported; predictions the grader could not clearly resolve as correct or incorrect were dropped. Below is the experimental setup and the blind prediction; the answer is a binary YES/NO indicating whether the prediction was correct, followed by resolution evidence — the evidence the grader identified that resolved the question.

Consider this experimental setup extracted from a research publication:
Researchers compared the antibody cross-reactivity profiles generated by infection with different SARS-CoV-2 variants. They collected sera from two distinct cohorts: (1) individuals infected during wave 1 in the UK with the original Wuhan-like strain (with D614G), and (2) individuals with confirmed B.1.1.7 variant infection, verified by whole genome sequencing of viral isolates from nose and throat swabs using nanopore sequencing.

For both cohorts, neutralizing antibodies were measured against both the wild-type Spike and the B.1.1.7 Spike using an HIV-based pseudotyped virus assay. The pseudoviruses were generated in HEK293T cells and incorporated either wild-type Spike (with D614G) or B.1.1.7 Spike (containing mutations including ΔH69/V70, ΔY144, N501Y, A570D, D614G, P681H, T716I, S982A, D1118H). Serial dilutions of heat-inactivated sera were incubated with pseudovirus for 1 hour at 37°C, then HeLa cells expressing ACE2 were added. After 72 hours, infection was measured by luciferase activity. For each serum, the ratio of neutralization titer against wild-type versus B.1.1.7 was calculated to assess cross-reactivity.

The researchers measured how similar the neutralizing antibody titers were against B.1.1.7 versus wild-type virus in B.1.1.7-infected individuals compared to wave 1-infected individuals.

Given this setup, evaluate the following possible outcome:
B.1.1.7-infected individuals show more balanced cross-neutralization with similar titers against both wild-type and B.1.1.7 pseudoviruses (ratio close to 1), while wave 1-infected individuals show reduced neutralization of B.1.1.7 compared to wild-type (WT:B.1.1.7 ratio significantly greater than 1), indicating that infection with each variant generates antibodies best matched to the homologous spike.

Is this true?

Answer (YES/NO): YES